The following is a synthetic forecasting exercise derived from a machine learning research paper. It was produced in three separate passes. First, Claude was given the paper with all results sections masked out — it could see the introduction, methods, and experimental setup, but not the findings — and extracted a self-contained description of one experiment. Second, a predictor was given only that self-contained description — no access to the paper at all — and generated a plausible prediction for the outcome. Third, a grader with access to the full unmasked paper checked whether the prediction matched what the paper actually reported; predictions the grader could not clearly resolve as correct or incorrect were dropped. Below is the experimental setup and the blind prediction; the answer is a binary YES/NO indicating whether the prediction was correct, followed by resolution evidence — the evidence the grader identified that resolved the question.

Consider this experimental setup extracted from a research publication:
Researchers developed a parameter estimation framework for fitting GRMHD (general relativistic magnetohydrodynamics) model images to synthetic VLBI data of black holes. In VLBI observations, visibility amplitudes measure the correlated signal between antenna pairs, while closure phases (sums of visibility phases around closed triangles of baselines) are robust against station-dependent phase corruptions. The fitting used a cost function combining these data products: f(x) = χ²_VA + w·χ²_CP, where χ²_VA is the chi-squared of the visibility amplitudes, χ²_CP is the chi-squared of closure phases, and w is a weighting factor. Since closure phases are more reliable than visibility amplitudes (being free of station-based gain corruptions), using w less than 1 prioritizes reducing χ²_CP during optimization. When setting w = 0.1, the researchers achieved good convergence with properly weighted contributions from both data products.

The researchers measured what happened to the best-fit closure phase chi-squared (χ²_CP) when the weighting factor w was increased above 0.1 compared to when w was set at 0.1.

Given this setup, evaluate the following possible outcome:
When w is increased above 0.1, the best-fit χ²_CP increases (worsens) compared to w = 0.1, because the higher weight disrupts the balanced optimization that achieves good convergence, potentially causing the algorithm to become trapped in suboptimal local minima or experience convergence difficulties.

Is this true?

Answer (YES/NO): YES